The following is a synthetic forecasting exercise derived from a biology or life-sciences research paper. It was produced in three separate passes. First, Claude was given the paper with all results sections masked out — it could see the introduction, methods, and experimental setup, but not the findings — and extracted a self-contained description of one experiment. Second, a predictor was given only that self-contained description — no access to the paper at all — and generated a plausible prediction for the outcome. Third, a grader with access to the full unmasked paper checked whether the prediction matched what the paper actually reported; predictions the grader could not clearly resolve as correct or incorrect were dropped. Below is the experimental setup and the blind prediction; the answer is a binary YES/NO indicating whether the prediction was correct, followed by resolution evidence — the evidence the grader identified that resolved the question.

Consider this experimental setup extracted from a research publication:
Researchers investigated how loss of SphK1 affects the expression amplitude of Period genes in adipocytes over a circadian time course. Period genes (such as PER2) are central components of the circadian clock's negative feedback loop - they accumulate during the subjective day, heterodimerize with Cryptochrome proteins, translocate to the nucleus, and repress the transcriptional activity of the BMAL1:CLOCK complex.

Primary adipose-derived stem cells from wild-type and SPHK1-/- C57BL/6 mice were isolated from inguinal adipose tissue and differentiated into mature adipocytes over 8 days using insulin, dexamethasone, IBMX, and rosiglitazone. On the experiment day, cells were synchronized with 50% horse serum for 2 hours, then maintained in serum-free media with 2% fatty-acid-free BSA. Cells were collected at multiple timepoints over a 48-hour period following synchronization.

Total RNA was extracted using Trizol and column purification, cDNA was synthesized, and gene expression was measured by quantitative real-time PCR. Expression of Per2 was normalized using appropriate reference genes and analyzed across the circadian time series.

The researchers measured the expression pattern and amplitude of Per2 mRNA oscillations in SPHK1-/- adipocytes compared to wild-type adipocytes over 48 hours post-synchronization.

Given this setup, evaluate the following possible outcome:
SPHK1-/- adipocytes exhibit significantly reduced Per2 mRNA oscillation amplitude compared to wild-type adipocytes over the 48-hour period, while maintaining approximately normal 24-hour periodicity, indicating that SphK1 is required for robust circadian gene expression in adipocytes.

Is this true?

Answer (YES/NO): NO